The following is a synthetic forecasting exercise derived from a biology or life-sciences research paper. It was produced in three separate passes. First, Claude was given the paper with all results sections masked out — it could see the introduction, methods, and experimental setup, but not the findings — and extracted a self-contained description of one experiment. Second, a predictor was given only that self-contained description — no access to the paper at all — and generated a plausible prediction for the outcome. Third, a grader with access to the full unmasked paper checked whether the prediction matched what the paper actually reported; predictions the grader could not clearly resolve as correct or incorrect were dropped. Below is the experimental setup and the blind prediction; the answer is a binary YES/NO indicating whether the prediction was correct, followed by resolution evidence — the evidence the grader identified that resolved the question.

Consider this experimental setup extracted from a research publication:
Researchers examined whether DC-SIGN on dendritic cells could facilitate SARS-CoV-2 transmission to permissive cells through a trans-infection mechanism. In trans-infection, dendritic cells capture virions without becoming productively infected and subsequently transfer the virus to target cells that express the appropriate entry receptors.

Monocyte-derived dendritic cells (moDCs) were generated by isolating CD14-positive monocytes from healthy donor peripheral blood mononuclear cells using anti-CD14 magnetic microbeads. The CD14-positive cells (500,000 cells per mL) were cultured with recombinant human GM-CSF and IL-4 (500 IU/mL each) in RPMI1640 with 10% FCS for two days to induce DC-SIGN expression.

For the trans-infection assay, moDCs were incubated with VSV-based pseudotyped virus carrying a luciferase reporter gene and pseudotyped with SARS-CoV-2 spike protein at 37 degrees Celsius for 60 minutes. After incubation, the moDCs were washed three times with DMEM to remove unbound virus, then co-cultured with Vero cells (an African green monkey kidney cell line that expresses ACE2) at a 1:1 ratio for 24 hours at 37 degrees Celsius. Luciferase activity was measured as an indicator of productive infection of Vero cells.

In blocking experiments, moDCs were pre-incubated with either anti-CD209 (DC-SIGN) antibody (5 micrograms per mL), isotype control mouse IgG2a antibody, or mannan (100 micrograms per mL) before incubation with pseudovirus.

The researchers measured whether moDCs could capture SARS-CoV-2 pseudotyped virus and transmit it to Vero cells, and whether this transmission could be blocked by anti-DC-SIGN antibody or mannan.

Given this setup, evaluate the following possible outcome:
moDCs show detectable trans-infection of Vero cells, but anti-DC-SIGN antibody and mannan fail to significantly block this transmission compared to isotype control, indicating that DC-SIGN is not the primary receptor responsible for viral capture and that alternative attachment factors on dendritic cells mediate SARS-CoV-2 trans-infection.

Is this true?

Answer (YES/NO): NO